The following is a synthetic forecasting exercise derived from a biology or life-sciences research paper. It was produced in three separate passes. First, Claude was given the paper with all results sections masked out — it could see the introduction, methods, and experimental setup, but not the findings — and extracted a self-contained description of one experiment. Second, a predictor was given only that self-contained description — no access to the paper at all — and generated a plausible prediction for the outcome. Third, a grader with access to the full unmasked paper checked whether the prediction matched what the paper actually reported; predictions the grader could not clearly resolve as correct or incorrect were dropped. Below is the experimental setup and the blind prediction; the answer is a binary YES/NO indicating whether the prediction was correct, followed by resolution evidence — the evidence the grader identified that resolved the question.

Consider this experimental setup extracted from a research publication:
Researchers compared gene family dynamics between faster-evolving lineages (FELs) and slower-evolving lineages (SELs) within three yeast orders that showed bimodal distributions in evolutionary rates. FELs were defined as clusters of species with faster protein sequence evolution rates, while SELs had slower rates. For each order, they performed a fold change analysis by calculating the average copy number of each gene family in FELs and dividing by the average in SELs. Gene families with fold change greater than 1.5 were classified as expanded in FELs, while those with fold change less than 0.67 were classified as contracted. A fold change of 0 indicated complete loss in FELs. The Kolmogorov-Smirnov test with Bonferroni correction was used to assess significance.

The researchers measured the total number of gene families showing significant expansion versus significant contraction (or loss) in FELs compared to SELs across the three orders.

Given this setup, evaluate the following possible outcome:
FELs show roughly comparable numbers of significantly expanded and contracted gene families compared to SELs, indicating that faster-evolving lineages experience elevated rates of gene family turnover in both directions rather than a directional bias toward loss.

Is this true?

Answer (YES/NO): NO